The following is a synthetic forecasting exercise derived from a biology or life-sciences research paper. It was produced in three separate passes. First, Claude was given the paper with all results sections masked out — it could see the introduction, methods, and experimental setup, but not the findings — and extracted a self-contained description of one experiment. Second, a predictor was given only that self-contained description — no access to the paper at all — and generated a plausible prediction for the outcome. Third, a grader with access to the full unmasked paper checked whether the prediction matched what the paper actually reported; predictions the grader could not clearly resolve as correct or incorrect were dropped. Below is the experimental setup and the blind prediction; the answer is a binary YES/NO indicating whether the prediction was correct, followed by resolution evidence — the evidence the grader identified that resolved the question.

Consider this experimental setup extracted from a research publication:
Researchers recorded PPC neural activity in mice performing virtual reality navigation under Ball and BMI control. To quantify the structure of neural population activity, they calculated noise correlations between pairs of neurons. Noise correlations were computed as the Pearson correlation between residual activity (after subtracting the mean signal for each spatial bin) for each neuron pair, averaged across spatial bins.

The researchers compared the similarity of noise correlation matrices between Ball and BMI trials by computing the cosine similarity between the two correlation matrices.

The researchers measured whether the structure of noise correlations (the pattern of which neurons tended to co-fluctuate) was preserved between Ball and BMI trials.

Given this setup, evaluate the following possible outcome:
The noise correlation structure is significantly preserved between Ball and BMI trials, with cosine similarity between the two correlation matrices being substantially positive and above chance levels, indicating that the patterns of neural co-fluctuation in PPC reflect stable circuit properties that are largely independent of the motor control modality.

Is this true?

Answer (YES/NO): YES